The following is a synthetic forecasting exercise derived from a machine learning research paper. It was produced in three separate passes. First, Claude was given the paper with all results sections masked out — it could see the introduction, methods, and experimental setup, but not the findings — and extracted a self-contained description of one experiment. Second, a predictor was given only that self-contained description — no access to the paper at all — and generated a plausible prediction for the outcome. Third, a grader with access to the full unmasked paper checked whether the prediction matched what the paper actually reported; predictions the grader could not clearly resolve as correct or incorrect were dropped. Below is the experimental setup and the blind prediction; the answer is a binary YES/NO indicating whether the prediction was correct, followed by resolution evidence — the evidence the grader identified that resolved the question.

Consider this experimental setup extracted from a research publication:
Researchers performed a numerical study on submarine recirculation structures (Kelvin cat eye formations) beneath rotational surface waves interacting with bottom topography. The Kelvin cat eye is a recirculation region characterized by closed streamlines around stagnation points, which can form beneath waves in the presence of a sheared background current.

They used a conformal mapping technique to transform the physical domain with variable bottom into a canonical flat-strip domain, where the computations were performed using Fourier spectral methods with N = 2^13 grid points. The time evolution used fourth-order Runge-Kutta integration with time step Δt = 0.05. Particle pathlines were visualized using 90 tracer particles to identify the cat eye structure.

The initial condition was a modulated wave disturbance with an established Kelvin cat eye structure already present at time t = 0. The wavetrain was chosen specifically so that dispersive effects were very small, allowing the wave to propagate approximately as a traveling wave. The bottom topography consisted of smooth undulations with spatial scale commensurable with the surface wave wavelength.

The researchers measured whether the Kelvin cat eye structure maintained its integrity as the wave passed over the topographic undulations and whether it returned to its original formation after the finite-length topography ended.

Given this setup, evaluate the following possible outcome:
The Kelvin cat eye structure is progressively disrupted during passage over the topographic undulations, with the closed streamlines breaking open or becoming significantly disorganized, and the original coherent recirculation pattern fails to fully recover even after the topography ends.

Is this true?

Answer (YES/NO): NO